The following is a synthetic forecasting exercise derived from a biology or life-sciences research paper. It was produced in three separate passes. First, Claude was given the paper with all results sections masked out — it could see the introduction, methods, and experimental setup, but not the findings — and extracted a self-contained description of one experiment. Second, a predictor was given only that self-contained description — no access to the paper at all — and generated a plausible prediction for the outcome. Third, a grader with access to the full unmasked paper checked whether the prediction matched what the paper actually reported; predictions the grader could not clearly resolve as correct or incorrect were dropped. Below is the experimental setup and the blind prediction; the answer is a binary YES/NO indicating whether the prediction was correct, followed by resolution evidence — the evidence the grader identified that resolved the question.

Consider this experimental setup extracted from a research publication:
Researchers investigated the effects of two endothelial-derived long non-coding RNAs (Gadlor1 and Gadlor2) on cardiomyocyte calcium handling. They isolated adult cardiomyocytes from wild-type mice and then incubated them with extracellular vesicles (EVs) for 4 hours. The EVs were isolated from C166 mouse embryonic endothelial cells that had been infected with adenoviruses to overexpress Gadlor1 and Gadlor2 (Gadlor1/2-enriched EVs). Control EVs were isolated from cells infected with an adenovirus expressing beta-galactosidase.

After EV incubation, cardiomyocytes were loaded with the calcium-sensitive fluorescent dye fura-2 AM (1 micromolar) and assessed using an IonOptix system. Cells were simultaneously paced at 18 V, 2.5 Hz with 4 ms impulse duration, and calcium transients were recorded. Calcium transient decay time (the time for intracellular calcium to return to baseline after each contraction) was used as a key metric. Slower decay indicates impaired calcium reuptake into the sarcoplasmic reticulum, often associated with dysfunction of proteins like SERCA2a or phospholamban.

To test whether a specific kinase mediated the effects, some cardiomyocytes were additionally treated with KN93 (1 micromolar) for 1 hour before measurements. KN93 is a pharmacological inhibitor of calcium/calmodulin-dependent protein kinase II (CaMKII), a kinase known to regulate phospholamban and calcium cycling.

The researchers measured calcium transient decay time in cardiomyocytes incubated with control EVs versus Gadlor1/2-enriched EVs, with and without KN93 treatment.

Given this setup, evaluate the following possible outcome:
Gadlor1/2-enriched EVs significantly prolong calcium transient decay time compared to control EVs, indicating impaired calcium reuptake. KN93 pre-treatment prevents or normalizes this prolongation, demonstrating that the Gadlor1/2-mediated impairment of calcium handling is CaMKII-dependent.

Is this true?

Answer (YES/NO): NO